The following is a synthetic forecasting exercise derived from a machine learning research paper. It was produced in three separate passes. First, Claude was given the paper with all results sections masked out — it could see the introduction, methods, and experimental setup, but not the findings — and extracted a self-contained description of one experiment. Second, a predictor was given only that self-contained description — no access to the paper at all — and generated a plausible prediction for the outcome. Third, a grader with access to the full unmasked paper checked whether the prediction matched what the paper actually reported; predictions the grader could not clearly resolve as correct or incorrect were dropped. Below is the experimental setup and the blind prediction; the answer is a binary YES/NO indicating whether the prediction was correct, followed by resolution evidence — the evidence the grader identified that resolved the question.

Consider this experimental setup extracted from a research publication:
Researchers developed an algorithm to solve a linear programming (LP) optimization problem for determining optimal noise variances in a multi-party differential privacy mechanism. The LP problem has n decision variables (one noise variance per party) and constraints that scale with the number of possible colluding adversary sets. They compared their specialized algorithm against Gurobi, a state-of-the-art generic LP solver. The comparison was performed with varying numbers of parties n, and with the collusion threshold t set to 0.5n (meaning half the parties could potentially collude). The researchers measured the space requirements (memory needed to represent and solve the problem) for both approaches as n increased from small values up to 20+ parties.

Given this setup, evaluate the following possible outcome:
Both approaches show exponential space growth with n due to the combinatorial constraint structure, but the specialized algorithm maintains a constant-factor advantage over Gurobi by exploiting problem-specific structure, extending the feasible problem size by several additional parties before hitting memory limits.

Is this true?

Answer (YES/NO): NO